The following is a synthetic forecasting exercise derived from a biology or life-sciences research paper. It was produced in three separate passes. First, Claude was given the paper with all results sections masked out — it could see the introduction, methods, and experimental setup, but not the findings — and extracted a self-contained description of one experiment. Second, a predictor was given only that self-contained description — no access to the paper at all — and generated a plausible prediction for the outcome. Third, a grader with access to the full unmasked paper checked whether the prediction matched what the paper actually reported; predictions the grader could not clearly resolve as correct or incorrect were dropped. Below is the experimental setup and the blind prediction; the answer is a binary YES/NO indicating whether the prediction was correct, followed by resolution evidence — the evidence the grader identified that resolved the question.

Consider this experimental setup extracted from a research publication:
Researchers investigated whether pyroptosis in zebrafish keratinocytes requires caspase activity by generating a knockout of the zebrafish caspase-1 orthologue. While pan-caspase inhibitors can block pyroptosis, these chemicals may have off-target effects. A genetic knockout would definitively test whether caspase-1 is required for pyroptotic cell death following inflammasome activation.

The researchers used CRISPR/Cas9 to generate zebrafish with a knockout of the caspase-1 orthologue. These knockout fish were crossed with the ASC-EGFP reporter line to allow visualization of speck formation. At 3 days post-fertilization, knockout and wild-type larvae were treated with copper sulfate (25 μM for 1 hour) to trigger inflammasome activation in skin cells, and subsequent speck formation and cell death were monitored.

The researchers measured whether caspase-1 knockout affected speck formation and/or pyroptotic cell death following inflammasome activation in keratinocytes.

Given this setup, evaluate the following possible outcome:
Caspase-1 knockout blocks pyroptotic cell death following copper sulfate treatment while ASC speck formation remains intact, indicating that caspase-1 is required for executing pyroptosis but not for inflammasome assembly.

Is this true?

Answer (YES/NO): YES